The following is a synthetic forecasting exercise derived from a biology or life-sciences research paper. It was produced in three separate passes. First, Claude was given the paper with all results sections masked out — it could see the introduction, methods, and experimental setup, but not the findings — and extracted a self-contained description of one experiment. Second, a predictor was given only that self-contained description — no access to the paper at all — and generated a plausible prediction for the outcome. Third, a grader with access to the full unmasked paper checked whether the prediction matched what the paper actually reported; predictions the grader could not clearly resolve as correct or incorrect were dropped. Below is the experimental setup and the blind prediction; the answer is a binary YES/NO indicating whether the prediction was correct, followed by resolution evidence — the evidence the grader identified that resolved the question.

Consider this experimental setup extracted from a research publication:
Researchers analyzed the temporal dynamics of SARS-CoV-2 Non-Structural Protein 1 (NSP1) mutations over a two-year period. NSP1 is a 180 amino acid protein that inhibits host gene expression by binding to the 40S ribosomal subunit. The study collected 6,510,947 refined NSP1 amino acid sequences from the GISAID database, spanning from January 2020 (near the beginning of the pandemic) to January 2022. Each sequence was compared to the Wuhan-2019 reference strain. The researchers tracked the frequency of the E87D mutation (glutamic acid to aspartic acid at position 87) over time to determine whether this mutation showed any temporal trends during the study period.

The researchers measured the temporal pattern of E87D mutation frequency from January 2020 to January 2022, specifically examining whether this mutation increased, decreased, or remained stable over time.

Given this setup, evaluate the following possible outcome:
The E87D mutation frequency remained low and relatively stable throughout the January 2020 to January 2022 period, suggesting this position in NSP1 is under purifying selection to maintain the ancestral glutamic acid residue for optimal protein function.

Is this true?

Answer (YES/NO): NO